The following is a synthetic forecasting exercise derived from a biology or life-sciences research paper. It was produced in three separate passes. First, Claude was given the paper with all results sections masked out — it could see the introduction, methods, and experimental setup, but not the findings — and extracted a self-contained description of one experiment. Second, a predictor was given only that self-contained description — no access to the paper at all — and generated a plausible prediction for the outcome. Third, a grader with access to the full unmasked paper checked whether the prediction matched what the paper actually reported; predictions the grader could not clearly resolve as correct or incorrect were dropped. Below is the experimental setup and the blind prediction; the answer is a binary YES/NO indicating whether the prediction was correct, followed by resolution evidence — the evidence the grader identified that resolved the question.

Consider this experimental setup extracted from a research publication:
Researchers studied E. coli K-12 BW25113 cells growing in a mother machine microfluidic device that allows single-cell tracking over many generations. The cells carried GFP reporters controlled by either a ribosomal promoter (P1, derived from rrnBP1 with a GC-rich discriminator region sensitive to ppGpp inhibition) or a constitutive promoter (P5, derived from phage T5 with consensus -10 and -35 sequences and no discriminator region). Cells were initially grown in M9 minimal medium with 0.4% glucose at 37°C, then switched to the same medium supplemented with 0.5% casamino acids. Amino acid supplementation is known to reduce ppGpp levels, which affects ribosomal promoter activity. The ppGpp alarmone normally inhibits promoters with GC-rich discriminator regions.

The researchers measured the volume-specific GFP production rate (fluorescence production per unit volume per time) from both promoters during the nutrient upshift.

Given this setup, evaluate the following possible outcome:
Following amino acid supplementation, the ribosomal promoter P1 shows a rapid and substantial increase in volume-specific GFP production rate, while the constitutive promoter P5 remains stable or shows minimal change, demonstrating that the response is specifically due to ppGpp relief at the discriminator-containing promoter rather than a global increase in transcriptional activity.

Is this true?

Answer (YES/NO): NO